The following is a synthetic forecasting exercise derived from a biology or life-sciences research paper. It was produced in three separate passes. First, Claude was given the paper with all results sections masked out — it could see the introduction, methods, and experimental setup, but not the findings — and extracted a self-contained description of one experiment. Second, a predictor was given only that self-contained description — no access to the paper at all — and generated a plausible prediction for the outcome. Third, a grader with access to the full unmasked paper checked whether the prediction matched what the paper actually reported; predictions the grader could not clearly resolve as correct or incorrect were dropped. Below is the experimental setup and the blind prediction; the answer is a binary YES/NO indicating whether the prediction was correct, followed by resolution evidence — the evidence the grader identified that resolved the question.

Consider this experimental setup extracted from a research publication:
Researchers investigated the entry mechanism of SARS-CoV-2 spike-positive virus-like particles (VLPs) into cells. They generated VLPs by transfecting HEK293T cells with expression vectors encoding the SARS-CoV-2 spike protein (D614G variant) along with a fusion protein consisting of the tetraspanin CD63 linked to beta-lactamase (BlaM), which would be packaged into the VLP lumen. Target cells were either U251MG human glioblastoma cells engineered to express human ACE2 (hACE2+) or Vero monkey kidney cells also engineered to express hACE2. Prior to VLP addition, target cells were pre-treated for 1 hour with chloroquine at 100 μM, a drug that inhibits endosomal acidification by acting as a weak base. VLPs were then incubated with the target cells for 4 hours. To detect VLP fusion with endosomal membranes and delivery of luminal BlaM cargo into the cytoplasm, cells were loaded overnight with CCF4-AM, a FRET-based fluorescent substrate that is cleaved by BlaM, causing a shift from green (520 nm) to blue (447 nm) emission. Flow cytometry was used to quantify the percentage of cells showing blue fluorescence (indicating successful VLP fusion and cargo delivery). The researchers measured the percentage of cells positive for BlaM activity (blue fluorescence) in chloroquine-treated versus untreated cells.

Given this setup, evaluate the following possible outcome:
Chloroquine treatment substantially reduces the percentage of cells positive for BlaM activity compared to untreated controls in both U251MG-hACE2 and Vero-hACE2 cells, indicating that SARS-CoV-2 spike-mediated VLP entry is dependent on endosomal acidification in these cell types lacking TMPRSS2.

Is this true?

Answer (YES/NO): NO